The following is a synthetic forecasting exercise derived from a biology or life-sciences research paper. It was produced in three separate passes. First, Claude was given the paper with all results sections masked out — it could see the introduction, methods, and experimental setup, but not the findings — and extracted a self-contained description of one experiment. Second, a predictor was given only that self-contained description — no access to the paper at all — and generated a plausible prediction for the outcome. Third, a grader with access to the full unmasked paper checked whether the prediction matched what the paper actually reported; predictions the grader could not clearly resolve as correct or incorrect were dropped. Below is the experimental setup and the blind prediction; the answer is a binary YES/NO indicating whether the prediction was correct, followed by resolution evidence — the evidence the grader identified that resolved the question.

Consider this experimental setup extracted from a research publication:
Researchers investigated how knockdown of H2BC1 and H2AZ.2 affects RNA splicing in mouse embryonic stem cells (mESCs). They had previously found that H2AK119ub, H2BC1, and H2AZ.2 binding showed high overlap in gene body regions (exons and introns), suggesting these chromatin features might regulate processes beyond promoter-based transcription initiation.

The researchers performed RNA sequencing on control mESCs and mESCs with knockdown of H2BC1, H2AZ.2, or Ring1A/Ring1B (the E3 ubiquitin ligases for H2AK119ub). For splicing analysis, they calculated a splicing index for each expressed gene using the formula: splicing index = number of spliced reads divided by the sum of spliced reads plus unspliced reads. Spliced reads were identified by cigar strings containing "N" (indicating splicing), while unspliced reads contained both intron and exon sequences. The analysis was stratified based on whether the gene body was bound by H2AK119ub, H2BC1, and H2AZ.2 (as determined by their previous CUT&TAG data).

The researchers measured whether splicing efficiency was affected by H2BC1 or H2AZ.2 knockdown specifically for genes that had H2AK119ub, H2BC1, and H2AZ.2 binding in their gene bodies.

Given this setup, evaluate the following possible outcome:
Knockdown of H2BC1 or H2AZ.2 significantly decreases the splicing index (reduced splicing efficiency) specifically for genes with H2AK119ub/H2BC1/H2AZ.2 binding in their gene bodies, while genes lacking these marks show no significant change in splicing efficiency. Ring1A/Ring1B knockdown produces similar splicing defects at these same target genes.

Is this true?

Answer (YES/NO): YES